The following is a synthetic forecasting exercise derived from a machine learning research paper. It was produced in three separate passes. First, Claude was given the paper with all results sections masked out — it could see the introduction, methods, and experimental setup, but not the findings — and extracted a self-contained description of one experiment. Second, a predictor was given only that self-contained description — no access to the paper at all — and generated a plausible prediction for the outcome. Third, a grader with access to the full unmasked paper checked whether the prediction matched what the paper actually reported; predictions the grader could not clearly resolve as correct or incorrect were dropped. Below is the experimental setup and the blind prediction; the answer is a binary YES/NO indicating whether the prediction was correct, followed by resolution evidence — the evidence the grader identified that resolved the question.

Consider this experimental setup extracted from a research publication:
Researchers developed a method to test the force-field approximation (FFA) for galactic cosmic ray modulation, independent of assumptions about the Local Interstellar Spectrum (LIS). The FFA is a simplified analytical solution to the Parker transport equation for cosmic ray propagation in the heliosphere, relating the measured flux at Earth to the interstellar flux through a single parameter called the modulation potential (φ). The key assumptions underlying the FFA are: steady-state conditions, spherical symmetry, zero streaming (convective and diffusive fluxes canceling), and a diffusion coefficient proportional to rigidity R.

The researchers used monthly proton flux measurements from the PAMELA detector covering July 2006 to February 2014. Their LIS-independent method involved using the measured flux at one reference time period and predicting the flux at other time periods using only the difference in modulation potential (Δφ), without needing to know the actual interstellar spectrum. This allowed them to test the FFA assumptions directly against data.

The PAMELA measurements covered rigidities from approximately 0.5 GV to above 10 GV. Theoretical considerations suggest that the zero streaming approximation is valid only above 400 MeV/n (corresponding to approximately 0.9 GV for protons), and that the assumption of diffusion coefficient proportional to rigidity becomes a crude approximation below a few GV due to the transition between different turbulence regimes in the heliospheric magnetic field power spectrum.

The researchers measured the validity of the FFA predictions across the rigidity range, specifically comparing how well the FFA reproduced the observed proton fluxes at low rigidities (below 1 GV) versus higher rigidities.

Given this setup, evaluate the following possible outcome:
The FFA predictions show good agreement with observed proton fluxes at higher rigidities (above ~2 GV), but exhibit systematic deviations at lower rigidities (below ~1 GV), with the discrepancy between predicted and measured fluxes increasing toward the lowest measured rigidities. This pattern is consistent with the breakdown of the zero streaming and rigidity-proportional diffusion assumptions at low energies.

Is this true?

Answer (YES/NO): NO